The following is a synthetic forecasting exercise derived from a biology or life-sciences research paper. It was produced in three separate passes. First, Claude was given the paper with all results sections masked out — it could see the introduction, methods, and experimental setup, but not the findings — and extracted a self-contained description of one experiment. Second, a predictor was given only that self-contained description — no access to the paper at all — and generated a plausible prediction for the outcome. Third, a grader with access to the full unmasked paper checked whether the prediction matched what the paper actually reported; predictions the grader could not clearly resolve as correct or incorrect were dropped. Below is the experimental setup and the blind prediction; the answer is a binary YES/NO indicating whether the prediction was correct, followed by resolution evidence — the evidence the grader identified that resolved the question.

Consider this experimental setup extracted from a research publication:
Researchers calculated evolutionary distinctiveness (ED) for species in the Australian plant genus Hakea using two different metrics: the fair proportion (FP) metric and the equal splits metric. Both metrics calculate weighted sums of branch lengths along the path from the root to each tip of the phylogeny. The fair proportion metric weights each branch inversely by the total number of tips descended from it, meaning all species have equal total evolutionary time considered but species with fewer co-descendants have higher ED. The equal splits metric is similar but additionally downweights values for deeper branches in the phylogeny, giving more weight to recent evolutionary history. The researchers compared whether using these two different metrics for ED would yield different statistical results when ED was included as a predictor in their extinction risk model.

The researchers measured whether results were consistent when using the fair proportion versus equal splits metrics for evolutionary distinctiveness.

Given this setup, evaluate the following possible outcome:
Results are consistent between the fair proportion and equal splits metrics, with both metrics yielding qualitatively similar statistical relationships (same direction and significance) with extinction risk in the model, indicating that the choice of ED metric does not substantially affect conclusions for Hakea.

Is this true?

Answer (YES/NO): YES